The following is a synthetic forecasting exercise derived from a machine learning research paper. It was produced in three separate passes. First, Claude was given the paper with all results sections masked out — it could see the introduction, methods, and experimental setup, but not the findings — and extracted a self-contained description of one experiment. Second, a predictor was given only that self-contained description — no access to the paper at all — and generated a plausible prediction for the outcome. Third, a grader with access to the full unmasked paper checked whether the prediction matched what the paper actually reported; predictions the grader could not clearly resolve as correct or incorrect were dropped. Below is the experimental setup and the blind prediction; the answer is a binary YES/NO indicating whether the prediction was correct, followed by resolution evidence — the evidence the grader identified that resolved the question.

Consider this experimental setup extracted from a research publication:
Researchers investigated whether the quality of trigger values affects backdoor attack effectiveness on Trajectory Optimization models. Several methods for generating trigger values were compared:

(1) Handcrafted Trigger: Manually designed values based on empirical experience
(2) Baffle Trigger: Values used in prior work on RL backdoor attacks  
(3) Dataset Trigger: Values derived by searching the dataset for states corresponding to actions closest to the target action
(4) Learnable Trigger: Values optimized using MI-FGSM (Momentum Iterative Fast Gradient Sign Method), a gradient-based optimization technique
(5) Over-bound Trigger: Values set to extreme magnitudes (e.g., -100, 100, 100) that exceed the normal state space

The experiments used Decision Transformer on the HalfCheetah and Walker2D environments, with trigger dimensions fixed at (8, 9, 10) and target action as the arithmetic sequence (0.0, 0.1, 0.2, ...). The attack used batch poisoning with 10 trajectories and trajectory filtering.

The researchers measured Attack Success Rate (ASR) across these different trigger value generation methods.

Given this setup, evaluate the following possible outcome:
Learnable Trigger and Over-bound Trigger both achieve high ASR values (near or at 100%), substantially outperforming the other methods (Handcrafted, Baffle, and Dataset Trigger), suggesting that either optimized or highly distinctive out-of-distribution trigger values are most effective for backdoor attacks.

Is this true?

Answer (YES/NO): NO